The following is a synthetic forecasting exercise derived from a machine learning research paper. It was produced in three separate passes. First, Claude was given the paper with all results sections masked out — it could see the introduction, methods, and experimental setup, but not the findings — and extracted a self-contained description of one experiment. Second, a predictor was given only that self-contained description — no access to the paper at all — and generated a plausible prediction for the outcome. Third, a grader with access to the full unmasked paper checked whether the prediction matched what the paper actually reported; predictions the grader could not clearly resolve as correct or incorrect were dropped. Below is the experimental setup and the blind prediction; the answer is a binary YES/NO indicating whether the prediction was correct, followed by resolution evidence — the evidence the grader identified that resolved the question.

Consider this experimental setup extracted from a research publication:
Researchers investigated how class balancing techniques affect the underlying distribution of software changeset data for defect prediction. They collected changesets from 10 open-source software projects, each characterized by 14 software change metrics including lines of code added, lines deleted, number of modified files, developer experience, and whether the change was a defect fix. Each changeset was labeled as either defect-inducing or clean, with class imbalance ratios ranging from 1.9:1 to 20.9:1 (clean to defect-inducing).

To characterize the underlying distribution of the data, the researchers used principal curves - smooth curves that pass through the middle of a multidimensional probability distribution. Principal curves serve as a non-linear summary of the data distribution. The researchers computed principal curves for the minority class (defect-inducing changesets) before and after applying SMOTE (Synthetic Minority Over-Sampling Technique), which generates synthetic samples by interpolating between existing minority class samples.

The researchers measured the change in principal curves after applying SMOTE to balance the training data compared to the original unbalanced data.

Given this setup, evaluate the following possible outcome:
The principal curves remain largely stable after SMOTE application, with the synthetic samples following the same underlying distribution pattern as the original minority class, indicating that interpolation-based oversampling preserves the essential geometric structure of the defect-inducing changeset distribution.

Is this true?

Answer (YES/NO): NO